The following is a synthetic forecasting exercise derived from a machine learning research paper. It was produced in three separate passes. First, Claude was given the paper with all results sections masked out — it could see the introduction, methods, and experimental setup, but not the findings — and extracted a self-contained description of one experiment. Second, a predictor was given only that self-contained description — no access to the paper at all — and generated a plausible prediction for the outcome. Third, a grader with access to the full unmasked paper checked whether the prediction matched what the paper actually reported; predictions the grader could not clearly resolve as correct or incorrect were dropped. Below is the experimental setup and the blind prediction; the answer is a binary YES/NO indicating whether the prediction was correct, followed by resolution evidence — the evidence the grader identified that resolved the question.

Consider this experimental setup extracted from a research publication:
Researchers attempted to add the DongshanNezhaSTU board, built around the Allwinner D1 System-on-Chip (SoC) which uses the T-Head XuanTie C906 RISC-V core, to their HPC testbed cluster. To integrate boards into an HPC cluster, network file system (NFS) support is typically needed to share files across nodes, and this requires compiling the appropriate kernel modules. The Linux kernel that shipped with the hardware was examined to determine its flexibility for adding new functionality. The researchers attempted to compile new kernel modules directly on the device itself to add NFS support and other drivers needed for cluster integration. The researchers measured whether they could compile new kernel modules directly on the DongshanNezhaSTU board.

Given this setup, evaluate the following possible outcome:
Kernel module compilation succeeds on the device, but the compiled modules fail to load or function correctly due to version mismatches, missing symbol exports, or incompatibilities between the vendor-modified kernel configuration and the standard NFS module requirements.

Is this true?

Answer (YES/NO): NO